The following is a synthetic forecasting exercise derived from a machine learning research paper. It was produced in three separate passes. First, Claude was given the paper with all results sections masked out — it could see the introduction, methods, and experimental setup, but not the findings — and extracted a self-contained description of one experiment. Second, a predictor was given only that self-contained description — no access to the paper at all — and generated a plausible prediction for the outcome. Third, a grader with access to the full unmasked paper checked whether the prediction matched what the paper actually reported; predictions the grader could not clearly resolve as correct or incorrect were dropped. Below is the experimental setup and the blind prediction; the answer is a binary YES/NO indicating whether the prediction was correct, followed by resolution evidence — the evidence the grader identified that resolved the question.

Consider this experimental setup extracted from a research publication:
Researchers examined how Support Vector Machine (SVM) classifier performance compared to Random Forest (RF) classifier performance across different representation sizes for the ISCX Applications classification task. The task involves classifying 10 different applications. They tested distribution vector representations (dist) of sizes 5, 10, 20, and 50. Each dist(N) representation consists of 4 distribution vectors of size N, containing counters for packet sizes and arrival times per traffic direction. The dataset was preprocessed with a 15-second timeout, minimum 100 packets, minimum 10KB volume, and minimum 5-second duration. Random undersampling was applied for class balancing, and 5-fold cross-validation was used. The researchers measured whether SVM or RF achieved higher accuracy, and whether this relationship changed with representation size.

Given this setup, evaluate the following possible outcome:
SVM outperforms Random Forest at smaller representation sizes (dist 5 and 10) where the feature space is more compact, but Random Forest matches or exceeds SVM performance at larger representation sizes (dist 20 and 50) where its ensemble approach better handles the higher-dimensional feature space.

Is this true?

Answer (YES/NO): NO